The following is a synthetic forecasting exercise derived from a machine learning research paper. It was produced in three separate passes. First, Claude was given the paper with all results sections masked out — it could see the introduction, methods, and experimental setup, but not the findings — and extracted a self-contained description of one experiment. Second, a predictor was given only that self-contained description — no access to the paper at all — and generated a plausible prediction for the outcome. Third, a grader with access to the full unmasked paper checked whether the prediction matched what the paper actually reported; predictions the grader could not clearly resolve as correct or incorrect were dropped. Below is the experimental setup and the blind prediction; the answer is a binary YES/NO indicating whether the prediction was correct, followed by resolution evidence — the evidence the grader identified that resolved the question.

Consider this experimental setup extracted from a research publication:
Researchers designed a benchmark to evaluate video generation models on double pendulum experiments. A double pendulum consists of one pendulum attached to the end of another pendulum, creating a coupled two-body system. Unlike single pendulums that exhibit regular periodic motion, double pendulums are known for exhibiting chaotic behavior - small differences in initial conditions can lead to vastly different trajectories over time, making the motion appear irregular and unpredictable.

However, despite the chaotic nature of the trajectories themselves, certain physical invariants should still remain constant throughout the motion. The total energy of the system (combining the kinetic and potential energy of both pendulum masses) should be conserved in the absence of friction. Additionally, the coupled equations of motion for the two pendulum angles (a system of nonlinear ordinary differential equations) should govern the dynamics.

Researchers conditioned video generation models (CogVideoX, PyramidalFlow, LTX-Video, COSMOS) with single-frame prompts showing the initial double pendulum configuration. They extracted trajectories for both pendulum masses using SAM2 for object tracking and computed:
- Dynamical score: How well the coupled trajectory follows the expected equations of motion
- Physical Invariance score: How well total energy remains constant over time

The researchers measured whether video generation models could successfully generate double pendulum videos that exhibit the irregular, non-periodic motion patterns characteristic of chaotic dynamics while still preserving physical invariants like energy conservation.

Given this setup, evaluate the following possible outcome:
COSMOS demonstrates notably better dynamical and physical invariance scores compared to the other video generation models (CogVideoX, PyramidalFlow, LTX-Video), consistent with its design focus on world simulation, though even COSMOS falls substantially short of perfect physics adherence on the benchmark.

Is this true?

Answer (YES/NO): NO